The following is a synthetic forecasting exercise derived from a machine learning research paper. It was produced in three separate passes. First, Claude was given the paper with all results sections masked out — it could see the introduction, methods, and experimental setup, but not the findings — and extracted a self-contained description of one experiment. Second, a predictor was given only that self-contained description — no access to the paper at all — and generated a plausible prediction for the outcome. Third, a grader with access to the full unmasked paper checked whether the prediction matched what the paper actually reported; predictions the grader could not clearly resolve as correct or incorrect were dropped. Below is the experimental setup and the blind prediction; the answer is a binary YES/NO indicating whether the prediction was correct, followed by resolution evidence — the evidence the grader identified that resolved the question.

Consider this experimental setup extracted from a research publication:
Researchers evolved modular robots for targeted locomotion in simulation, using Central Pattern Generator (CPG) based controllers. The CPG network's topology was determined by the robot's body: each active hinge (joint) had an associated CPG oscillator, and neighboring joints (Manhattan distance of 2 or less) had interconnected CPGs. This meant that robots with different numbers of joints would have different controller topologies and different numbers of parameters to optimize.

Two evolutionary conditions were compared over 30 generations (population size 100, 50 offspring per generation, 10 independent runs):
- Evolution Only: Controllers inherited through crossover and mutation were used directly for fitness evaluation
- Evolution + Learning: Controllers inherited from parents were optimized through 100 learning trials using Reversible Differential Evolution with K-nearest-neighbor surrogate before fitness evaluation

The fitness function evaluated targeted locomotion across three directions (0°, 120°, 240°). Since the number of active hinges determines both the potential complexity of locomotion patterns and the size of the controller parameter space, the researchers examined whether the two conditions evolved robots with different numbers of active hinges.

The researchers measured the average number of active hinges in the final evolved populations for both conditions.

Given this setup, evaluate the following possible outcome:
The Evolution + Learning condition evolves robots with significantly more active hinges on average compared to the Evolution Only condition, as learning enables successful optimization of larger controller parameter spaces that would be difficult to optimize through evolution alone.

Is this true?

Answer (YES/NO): NO